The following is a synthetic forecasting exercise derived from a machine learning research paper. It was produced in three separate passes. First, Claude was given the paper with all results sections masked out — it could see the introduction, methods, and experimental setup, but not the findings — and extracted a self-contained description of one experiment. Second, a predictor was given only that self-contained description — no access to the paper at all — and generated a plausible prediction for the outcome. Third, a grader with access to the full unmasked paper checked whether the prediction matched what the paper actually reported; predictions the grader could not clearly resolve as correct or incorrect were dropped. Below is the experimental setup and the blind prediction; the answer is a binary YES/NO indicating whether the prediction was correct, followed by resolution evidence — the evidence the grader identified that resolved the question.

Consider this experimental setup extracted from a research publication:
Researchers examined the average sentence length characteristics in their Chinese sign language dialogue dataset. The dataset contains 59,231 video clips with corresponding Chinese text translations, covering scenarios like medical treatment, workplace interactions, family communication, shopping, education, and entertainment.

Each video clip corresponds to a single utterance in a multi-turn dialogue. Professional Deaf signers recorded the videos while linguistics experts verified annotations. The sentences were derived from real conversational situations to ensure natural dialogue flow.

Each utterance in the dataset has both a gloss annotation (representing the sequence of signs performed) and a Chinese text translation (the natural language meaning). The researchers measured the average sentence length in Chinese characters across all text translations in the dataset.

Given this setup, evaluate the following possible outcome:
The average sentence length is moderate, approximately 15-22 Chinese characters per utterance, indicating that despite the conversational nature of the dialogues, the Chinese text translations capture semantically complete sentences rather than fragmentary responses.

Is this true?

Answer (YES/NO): NO